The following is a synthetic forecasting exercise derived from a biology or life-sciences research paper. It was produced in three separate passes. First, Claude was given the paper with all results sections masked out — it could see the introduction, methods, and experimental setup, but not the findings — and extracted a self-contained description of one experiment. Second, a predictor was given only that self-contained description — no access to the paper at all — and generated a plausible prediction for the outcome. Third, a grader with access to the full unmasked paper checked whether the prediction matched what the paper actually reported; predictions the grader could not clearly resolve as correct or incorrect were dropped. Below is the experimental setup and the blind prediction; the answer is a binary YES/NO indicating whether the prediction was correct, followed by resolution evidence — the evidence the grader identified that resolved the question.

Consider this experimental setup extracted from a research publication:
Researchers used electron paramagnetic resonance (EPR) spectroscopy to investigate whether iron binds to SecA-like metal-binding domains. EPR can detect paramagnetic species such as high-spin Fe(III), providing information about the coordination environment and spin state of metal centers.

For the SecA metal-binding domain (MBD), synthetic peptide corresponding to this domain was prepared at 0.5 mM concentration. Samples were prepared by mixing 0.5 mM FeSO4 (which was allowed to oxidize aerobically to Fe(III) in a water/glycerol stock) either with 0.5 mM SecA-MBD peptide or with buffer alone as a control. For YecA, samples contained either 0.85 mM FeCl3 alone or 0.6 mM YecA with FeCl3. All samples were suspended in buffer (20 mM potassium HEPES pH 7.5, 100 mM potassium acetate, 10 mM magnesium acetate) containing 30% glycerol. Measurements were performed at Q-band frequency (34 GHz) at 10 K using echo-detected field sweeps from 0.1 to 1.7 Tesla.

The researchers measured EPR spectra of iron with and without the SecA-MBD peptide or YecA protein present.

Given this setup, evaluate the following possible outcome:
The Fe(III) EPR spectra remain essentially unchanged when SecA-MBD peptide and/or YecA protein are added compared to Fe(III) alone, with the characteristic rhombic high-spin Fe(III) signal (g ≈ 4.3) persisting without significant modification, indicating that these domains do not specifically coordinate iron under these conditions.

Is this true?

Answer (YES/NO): NO